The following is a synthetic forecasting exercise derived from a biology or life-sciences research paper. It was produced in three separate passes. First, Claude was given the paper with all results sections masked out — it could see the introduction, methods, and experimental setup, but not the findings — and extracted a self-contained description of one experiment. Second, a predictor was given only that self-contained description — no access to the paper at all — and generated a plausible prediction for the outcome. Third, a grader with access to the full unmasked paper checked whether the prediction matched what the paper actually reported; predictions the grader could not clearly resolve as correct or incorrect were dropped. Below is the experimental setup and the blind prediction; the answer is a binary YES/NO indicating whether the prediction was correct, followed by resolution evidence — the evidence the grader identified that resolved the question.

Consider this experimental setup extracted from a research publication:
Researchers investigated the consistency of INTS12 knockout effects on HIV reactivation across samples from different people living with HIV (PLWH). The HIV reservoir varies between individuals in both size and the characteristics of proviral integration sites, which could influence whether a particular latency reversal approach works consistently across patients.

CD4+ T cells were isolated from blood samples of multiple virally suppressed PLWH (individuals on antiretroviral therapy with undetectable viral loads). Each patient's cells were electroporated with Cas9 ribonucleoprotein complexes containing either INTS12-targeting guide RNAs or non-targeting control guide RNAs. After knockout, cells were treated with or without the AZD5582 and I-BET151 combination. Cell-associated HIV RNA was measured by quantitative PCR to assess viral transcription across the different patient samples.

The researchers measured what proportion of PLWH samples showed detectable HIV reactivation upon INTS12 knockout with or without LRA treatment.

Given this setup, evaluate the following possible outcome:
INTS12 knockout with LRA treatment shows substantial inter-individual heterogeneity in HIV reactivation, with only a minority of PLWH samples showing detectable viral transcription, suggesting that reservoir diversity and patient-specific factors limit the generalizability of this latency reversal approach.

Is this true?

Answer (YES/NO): NO